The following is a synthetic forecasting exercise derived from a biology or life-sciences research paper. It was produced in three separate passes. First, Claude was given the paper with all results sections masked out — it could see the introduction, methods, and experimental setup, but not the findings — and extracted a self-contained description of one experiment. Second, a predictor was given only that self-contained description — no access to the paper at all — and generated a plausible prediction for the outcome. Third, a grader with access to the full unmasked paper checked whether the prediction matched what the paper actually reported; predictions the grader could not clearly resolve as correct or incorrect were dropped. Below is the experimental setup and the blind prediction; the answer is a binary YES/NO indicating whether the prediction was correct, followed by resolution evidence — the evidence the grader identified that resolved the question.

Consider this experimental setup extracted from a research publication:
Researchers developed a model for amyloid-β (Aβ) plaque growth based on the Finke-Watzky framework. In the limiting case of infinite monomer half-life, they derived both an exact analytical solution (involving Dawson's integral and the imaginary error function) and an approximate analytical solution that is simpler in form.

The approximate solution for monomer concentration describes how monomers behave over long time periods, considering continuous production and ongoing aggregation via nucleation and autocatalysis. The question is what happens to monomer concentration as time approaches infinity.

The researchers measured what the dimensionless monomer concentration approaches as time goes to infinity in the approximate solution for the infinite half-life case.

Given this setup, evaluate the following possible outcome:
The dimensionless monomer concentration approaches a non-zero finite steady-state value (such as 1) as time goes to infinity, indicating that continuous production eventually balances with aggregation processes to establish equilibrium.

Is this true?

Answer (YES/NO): NO